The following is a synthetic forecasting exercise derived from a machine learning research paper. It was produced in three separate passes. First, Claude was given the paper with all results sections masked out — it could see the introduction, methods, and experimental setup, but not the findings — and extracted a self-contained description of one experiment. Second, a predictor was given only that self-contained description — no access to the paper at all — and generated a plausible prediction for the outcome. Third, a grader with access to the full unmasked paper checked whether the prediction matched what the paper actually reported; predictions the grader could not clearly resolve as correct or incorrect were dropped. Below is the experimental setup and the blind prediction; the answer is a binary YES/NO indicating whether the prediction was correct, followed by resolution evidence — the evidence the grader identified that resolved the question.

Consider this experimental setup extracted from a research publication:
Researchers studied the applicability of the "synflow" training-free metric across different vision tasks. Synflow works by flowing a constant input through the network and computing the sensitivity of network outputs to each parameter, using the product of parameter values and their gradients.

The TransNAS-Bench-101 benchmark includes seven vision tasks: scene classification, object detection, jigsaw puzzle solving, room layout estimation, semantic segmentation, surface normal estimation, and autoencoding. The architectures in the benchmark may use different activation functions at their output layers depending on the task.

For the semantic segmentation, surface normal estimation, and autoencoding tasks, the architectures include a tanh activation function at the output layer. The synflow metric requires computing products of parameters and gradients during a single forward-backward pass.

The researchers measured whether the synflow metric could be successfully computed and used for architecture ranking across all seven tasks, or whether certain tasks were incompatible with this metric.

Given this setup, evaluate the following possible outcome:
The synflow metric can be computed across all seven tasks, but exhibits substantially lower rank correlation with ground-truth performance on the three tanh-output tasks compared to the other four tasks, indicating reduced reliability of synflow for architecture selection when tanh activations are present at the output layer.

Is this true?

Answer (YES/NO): NO